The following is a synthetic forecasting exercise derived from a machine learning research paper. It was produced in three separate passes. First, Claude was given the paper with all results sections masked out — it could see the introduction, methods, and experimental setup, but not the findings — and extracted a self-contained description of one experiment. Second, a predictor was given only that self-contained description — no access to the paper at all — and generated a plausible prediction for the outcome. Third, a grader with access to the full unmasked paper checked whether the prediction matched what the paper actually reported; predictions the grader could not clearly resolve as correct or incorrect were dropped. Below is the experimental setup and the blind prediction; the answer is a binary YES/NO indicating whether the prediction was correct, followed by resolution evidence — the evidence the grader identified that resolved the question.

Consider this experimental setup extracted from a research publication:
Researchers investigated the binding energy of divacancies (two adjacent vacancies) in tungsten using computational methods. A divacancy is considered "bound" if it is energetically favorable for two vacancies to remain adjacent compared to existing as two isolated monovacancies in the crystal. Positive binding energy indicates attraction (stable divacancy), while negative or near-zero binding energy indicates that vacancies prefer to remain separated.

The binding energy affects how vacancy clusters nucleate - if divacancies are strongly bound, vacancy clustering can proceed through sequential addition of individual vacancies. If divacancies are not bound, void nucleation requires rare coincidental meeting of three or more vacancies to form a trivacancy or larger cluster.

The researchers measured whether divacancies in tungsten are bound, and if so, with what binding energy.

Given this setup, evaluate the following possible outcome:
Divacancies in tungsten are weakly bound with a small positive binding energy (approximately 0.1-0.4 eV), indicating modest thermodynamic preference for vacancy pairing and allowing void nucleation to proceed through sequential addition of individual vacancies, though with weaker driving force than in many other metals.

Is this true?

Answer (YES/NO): NO